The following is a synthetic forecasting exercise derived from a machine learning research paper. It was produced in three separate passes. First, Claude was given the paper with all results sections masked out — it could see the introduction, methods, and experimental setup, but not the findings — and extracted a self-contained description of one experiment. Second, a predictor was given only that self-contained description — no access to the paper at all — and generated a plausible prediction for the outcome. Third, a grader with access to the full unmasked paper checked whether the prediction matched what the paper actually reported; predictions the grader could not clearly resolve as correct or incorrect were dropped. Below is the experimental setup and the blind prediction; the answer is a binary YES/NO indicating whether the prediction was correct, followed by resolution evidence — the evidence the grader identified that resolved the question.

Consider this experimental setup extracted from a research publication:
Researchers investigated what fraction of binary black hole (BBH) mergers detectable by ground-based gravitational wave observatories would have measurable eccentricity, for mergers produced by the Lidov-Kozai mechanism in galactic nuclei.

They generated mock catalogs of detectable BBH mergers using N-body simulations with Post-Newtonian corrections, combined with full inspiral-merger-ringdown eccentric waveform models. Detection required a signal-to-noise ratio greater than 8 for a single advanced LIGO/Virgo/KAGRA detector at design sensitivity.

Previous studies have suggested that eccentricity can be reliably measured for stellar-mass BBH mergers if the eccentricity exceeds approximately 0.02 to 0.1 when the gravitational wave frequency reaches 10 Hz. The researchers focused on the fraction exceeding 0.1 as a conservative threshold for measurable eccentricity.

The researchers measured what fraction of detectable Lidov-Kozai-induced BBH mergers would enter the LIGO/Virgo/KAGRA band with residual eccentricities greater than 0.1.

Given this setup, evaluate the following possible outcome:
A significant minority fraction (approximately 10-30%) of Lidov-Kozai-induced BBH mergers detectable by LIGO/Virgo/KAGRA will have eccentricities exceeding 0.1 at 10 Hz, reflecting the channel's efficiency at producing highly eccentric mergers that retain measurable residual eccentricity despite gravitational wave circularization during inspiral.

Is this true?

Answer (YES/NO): NO